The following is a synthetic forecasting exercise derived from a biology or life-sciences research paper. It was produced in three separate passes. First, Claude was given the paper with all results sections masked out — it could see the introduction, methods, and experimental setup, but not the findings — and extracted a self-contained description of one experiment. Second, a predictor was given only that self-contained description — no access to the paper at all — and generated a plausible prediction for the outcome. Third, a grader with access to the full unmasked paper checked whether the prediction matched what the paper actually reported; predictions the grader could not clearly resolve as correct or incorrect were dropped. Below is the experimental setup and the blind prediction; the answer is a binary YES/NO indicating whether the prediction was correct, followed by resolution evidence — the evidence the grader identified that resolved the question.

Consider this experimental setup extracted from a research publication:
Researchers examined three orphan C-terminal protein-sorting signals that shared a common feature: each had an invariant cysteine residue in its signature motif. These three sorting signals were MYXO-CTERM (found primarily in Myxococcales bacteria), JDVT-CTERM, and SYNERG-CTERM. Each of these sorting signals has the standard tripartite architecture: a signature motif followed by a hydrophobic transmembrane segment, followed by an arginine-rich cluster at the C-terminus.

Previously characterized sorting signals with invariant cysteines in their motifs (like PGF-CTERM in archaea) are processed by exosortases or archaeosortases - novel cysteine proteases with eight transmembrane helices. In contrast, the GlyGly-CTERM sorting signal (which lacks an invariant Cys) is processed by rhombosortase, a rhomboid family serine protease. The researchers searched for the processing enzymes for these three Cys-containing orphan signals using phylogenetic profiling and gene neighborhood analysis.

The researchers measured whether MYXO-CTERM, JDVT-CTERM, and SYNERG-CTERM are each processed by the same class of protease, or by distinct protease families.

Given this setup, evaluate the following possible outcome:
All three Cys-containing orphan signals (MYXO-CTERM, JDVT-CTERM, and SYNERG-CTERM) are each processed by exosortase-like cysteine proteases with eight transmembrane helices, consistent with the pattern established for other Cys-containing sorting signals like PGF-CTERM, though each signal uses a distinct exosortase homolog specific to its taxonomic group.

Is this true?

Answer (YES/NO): NO